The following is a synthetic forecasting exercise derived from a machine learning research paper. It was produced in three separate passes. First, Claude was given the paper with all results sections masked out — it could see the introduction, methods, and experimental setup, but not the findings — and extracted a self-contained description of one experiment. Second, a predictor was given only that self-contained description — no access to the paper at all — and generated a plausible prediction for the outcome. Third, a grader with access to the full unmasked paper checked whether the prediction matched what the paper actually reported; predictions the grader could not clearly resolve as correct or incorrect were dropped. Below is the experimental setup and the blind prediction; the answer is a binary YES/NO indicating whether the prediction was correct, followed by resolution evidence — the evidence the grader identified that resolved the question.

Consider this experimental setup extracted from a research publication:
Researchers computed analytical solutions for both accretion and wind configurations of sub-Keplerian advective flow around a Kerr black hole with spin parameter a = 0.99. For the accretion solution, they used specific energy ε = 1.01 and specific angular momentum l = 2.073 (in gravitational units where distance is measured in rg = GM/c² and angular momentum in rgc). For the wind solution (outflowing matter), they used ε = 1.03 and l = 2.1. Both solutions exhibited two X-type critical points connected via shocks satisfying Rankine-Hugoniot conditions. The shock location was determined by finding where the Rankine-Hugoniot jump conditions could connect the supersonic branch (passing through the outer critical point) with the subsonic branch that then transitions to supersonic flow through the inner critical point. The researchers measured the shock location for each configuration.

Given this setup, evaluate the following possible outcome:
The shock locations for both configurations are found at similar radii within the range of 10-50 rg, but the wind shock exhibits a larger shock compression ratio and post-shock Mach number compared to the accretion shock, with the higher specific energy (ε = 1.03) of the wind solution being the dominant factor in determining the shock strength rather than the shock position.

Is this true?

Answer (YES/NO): NO